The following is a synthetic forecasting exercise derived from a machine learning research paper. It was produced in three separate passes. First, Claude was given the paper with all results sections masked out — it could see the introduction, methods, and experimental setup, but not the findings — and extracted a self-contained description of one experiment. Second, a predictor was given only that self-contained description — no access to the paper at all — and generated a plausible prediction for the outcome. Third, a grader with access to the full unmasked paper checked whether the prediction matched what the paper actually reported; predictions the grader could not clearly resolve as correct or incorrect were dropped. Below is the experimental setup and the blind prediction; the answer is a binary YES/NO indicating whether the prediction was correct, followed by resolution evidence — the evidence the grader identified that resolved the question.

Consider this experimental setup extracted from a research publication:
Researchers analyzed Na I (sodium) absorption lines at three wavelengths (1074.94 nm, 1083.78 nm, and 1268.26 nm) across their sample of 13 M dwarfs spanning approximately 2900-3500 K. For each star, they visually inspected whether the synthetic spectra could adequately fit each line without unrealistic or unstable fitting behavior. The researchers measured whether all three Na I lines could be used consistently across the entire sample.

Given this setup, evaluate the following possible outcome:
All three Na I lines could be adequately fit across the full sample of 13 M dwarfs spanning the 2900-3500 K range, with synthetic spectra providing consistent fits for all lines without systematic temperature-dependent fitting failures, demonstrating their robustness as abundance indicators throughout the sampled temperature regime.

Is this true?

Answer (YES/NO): NO